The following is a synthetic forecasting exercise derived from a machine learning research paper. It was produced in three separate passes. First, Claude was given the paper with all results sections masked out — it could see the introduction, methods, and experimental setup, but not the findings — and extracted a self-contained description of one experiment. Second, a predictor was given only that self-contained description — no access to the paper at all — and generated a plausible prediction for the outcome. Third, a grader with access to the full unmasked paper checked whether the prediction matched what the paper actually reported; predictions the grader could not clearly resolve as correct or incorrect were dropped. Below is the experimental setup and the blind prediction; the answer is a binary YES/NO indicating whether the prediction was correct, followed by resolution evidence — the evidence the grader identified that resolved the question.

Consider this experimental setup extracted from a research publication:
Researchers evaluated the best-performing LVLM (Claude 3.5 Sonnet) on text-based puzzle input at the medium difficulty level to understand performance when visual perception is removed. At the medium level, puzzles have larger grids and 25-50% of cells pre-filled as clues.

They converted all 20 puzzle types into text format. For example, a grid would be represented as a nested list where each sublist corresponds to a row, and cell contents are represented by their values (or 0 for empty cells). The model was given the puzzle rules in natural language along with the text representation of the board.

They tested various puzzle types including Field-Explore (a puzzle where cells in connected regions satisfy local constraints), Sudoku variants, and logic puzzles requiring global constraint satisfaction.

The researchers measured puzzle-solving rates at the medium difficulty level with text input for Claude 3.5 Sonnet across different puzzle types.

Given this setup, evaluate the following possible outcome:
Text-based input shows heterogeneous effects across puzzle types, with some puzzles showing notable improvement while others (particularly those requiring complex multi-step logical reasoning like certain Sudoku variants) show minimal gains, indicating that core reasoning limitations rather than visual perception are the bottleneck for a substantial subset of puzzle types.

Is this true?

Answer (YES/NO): YES